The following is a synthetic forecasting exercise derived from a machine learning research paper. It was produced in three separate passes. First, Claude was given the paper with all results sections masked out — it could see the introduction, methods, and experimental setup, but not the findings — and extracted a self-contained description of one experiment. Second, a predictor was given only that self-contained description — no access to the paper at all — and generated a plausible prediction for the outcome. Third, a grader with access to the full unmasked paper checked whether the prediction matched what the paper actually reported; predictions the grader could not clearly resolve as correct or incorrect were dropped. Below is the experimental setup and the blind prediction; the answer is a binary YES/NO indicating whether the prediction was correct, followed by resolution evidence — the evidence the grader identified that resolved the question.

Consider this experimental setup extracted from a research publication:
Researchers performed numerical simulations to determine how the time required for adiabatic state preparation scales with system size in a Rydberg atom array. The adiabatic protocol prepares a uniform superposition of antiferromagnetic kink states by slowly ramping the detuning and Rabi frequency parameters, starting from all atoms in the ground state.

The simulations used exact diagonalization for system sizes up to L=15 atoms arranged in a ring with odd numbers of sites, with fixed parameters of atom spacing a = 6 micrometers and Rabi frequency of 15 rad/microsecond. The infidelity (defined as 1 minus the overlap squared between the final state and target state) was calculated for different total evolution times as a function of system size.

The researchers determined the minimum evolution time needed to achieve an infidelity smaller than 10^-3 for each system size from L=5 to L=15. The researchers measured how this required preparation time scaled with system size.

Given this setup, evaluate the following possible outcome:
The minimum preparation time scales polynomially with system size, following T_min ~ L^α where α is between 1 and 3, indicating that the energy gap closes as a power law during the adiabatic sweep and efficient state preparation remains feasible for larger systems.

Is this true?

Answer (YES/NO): YES